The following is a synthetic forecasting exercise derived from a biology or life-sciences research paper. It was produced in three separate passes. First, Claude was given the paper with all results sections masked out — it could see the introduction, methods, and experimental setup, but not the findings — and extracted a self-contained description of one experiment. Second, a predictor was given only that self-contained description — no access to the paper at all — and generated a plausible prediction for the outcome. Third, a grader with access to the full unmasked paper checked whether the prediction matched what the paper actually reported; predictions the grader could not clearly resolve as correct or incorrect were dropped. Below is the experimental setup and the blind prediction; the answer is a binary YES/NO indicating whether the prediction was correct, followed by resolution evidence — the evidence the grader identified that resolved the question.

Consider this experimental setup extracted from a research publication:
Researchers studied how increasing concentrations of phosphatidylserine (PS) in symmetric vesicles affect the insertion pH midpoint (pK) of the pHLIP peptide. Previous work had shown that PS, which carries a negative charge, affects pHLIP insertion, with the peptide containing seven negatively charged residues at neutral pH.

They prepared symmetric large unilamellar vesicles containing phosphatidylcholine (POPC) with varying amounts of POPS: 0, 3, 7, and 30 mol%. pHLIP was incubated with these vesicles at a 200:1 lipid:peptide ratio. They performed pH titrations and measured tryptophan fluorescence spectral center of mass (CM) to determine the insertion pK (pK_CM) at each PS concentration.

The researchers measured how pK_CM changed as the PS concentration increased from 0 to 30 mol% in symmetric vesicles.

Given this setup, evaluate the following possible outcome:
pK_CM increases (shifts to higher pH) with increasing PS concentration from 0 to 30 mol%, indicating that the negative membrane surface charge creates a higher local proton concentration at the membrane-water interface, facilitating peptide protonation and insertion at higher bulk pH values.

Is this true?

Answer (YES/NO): NO